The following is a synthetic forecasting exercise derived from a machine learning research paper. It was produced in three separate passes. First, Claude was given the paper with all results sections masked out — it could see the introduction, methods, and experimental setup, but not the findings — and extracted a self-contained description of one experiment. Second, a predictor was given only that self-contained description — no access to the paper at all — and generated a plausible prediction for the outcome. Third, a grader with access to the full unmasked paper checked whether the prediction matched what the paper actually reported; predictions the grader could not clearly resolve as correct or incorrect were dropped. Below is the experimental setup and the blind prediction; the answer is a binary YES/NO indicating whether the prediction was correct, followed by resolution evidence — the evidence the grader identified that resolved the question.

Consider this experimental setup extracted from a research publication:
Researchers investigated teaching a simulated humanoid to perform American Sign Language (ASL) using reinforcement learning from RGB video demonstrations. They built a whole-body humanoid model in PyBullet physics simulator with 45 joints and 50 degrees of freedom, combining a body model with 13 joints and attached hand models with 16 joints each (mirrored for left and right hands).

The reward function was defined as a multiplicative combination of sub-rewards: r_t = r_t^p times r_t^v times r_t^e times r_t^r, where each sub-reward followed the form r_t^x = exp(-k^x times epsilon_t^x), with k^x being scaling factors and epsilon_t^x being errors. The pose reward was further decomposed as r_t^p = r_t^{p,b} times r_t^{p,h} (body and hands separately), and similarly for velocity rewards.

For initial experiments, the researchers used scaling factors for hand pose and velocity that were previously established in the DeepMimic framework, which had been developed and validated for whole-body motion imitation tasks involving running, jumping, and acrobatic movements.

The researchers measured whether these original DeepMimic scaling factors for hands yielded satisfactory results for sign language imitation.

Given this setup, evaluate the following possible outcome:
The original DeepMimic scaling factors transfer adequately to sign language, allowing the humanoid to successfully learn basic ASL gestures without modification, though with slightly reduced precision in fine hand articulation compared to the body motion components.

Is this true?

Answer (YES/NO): NO